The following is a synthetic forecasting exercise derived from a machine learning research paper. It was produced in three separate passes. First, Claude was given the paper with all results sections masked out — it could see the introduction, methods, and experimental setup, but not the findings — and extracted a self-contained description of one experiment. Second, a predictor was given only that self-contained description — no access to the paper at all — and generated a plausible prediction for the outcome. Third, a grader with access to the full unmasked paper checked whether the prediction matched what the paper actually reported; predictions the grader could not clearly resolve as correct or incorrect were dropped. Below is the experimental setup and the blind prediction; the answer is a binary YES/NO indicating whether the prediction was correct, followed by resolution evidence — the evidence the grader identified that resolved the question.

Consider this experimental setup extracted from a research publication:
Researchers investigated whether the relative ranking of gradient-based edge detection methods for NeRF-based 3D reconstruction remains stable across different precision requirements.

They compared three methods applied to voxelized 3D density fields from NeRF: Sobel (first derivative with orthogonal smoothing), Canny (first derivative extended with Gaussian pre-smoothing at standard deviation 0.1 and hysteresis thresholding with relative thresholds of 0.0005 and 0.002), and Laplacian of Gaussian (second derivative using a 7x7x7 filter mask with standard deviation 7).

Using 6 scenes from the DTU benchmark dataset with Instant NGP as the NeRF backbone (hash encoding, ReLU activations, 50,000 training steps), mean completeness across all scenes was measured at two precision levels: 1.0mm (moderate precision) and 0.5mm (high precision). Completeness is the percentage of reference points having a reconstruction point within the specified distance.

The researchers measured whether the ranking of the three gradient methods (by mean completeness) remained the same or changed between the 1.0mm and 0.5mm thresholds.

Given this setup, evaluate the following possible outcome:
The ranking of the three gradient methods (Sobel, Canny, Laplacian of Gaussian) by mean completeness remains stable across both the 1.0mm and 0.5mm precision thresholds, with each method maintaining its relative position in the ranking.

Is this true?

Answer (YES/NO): NO